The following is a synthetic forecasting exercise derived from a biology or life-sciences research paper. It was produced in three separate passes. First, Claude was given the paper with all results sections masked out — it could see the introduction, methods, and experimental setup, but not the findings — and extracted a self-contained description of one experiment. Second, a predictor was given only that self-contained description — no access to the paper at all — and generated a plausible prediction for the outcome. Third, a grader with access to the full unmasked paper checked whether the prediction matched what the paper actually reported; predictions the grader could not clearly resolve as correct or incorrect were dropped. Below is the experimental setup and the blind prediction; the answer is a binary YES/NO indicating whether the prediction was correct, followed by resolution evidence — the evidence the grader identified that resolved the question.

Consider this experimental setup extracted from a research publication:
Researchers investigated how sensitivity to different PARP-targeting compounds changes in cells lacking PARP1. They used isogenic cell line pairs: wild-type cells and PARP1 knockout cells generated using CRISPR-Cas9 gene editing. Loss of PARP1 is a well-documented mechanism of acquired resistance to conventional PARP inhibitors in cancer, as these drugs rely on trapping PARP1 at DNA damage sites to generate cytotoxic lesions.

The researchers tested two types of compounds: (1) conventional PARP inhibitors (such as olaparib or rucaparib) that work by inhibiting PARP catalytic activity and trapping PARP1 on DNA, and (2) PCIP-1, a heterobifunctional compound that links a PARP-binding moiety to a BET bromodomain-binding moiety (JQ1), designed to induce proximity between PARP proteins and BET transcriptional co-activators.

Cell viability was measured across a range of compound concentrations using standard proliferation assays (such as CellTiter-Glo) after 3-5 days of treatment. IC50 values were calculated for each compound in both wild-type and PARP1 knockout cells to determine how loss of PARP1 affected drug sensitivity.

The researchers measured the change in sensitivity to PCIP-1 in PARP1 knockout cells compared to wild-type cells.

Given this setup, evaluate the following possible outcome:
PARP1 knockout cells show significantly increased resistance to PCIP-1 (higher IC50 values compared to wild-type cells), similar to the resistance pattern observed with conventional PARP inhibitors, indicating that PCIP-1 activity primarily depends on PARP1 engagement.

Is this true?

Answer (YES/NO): NO